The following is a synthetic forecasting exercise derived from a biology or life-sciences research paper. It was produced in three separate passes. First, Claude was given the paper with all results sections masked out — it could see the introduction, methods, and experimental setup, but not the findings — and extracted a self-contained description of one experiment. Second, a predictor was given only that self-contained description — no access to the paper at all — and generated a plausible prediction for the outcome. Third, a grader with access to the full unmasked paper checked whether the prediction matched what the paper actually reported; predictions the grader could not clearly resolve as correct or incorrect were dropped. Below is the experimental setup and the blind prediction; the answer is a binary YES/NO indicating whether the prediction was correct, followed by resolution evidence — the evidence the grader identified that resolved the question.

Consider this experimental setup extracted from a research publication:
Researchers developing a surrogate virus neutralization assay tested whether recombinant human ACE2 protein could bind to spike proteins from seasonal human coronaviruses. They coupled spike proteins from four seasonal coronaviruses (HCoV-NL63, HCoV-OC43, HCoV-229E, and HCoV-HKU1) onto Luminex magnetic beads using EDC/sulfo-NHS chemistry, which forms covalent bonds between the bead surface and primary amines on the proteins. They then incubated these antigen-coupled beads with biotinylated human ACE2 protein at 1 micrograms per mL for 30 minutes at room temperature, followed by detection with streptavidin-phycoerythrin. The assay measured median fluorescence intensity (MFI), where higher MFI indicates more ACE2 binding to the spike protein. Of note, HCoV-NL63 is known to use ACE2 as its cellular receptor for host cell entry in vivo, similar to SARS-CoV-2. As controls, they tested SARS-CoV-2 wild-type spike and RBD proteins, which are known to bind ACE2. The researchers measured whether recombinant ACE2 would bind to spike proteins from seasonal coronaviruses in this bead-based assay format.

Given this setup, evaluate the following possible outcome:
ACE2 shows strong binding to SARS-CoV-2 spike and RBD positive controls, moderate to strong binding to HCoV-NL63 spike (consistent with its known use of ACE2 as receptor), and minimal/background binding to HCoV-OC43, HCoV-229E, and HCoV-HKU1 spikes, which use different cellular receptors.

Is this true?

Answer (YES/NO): NO